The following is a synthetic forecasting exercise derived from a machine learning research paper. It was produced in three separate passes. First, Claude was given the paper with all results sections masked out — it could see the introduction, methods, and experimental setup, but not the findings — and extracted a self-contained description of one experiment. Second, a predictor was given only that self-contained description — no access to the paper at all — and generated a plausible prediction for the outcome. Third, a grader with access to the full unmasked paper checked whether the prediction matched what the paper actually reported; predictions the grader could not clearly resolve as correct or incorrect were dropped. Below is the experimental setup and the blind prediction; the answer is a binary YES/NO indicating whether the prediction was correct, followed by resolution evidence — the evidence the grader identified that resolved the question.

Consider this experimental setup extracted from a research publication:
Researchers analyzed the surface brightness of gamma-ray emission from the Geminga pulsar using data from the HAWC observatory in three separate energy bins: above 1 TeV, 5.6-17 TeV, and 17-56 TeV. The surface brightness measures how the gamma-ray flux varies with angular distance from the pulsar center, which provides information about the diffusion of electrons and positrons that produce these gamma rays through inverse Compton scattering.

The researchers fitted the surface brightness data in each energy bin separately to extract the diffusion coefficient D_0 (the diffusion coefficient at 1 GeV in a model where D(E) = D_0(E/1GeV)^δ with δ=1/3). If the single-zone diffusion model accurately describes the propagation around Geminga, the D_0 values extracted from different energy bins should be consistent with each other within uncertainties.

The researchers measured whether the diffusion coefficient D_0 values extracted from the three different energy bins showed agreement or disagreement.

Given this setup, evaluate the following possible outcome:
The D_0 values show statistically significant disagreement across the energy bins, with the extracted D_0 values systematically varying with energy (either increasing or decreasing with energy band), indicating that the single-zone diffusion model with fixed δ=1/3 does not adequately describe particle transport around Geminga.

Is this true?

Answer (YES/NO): NO